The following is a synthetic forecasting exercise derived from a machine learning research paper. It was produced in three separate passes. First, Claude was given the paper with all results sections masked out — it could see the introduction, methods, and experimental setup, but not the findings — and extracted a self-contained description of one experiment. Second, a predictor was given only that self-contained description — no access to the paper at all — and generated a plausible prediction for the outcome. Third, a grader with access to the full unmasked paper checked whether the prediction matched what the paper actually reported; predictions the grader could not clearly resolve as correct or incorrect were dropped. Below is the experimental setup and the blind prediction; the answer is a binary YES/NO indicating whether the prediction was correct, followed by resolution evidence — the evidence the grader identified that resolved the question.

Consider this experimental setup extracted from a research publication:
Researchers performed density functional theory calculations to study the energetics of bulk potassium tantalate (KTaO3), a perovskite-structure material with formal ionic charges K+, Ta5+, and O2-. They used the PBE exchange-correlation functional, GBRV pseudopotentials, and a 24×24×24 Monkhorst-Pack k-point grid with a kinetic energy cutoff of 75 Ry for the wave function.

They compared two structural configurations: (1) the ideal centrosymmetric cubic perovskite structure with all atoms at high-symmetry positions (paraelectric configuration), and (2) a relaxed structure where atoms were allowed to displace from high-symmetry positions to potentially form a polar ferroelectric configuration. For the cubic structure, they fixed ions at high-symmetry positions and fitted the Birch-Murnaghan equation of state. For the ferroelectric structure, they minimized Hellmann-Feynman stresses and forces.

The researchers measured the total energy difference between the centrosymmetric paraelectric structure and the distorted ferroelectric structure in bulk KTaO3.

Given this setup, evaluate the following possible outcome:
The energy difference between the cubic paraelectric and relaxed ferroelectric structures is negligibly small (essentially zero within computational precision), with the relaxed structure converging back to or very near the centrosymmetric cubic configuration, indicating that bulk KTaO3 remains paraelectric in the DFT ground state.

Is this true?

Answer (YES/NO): NO